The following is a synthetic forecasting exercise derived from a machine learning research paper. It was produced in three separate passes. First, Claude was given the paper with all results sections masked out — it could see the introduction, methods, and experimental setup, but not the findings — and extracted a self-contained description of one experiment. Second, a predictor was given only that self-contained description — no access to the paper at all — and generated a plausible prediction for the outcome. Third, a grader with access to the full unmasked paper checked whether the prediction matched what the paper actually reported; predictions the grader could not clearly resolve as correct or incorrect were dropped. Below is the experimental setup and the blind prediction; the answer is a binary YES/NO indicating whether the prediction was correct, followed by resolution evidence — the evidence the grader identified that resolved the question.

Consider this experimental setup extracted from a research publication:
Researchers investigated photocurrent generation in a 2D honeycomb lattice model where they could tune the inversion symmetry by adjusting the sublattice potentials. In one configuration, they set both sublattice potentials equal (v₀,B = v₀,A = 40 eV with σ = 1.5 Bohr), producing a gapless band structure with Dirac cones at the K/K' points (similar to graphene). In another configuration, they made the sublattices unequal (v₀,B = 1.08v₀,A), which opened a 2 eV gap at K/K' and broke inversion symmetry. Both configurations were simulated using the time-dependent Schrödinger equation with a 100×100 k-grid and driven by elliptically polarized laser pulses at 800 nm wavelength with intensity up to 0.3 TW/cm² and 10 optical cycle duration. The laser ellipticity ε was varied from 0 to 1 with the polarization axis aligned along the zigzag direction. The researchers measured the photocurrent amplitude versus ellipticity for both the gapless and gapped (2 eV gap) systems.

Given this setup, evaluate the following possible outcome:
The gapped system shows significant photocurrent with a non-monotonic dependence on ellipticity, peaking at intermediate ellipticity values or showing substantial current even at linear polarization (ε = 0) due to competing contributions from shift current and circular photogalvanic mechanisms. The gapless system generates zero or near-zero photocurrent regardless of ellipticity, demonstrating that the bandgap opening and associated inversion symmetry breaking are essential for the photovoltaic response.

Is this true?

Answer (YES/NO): NO